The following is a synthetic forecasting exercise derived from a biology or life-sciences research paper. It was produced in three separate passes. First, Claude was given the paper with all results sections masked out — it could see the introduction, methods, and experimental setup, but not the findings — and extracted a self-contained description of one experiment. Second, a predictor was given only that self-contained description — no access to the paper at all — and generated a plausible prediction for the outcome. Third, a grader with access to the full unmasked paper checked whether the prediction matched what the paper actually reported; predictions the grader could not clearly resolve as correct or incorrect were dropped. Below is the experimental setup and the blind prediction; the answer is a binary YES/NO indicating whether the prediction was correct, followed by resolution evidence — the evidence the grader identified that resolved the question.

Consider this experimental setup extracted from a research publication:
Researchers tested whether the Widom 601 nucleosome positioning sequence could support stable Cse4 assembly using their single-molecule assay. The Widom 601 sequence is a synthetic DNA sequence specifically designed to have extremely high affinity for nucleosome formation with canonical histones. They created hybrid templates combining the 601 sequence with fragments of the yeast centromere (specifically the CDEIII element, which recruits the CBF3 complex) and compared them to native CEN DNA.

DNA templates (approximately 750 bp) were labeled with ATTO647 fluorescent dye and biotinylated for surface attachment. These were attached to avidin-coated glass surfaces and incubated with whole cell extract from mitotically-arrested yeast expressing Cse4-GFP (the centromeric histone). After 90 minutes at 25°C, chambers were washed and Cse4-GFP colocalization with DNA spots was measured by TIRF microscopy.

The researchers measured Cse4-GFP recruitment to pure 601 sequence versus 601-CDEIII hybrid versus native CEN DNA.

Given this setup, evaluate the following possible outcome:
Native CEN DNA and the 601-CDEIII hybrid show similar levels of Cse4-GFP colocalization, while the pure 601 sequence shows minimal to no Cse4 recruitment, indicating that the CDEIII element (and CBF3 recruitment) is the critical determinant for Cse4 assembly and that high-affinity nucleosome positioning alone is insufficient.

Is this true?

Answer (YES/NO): NO